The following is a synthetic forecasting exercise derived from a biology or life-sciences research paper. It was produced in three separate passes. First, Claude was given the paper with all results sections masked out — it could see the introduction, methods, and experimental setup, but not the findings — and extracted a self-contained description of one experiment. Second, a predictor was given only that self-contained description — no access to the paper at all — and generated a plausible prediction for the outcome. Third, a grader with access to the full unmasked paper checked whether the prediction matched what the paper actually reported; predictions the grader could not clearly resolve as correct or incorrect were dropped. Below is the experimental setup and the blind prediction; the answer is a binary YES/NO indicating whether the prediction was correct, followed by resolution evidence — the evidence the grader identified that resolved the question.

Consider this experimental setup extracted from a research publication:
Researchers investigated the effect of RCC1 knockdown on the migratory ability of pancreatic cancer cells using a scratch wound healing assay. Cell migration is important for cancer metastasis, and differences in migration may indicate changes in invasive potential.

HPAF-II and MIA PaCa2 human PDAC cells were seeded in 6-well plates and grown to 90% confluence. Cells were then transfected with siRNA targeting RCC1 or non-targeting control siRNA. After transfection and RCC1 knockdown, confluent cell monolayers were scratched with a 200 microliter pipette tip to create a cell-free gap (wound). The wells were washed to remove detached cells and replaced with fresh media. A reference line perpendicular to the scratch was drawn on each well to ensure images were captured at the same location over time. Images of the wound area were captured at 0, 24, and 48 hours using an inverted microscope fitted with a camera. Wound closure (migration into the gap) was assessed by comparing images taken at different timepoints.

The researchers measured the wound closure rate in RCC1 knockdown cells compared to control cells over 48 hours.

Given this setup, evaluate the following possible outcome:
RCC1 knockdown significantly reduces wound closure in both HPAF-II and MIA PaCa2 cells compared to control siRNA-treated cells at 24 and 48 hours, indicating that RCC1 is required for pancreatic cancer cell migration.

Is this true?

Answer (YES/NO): NO